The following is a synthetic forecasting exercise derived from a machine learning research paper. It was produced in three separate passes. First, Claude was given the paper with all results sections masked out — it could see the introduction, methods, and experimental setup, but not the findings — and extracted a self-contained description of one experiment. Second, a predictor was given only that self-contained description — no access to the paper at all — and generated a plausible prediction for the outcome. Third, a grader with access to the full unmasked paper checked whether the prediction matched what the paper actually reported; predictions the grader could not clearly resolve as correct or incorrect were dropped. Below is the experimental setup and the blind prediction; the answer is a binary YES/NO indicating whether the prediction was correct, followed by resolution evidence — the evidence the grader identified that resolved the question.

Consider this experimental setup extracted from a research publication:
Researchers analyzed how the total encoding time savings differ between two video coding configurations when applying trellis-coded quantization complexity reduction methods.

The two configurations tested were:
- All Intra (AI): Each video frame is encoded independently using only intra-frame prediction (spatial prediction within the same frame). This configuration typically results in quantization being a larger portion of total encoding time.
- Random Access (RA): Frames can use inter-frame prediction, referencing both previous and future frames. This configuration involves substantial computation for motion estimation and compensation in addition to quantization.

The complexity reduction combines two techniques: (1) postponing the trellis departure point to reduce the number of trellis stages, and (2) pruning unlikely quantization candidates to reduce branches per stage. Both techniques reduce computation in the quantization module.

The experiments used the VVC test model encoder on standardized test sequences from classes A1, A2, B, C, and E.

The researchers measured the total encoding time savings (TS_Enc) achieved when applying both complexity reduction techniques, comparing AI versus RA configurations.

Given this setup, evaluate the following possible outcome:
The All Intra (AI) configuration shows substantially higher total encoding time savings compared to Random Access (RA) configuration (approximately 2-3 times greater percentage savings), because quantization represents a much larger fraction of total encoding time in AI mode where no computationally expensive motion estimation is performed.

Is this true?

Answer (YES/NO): YES